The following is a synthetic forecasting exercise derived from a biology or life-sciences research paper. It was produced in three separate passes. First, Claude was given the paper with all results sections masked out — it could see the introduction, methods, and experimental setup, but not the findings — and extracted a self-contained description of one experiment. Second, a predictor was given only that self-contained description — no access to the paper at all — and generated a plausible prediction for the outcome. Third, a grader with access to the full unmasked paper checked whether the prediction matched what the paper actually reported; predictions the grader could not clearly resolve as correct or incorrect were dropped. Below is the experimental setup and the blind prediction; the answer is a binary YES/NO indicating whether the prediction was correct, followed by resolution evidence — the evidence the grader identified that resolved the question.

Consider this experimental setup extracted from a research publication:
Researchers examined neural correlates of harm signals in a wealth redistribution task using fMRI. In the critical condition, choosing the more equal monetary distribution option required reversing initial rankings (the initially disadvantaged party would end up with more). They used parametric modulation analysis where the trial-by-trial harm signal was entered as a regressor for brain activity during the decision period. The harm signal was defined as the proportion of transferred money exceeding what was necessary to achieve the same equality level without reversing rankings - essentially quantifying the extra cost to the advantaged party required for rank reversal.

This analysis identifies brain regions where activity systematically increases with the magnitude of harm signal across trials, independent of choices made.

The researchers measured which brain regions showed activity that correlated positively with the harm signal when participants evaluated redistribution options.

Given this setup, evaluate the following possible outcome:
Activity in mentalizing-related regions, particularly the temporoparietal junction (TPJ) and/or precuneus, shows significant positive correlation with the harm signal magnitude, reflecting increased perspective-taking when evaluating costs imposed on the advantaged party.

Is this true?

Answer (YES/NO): YES